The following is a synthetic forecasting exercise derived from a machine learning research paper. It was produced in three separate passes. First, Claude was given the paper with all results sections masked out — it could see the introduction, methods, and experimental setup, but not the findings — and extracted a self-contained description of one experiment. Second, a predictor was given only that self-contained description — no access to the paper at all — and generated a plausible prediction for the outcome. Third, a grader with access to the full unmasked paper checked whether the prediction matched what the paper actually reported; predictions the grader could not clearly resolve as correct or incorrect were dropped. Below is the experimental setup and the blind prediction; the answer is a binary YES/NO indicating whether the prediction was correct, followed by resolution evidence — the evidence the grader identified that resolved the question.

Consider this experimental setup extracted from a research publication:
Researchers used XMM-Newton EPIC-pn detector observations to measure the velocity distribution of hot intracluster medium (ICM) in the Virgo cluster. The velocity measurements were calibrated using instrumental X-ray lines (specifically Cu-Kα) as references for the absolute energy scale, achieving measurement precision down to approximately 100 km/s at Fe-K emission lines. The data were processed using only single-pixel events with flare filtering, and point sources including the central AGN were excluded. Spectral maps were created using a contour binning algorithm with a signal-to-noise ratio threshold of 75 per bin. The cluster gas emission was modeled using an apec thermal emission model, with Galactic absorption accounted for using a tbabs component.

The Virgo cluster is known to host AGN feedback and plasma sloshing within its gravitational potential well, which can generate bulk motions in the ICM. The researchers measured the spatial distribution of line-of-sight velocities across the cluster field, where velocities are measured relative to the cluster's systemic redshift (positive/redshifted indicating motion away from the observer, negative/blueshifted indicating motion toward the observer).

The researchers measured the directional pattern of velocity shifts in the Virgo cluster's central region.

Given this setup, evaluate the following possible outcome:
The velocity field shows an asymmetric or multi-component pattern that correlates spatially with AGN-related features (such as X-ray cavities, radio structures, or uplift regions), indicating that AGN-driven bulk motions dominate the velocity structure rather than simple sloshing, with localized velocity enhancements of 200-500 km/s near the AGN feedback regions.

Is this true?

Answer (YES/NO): NO